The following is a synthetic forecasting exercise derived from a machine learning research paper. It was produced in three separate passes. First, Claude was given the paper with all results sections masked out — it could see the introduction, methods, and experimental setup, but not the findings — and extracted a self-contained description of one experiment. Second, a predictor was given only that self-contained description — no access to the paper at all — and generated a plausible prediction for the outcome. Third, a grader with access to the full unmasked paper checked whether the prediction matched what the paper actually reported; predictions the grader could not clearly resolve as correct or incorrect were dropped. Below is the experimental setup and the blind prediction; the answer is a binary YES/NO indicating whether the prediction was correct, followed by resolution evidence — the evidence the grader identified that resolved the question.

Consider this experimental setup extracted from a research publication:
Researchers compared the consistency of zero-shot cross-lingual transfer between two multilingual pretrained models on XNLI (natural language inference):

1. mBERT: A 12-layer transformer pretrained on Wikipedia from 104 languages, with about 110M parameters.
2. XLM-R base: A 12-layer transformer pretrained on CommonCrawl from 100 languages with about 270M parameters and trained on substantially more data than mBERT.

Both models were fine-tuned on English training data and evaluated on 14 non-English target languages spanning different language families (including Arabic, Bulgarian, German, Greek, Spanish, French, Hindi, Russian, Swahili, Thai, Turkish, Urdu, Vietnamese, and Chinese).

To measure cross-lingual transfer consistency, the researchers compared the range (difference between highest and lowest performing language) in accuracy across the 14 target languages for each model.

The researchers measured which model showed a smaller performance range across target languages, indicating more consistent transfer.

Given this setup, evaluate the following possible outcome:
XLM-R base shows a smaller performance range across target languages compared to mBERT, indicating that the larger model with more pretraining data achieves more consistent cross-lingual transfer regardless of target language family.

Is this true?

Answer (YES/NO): YES